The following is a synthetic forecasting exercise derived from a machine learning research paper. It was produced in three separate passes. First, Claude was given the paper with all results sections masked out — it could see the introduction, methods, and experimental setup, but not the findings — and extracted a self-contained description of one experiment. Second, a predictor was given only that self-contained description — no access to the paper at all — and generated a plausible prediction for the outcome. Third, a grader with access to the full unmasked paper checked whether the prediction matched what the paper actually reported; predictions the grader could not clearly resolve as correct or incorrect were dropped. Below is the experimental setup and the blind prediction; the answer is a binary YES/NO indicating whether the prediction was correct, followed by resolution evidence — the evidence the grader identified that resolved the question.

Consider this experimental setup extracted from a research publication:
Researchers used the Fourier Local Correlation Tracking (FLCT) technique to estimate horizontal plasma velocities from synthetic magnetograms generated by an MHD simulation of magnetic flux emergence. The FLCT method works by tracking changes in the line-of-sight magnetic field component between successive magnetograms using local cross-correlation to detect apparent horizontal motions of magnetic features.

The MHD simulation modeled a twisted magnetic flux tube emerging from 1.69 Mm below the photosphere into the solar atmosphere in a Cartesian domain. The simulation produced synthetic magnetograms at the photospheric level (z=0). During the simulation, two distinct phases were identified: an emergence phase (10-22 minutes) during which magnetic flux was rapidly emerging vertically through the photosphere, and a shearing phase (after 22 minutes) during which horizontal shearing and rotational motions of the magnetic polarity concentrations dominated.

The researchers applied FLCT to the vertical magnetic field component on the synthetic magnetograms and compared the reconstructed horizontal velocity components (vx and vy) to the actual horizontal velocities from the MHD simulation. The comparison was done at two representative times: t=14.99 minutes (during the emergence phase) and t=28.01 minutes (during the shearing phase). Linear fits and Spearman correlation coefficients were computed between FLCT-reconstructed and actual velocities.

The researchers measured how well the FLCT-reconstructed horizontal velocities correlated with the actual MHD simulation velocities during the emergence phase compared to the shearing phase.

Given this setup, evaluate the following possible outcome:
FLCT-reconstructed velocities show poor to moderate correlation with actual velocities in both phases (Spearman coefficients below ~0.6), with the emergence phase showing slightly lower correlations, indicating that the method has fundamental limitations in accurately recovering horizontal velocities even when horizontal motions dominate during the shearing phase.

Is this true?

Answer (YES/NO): NO